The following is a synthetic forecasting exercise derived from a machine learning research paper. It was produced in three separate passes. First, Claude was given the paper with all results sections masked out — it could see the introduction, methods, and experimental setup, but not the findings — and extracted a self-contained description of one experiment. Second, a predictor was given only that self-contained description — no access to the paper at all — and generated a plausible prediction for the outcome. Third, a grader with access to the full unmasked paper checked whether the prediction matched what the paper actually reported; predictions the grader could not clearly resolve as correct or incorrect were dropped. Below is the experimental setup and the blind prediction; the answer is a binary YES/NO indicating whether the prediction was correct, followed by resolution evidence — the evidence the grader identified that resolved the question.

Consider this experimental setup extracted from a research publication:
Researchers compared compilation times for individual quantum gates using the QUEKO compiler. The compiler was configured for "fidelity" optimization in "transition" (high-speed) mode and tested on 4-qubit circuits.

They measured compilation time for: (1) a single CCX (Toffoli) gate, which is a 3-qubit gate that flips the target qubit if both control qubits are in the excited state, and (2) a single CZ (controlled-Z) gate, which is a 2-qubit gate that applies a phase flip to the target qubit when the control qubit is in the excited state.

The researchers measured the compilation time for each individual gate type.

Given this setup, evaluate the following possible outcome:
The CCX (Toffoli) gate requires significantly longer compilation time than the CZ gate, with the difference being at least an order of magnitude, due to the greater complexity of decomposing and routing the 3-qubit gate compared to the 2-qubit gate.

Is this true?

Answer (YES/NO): YES